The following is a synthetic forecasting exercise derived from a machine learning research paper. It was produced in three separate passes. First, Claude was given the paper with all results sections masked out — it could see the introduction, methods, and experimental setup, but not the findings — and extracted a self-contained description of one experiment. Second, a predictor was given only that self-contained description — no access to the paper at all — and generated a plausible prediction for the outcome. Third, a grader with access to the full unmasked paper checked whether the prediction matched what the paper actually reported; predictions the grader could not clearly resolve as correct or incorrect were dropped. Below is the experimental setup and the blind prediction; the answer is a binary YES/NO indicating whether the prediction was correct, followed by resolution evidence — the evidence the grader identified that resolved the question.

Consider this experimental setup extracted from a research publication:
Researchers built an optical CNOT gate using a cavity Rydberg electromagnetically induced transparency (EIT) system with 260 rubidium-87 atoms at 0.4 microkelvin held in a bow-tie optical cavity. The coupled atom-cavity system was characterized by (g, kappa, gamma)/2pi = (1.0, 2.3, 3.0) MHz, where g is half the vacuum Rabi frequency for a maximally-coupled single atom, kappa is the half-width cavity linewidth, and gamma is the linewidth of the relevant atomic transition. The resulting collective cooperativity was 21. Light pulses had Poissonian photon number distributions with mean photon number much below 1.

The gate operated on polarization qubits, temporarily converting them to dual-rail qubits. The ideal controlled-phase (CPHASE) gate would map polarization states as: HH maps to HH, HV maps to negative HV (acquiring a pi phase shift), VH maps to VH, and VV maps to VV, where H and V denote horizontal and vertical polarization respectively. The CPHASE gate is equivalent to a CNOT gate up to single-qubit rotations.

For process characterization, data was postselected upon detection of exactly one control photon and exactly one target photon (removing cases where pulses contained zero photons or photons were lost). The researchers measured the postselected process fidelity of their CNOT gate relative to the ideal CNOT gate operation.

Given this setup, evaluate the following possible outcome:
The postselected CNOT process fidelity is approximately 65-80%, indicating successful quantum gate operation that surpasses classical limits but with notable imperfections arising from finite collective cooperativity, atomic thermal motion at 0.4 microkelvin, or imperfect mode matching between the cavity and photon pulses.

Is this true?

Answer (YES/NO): NO